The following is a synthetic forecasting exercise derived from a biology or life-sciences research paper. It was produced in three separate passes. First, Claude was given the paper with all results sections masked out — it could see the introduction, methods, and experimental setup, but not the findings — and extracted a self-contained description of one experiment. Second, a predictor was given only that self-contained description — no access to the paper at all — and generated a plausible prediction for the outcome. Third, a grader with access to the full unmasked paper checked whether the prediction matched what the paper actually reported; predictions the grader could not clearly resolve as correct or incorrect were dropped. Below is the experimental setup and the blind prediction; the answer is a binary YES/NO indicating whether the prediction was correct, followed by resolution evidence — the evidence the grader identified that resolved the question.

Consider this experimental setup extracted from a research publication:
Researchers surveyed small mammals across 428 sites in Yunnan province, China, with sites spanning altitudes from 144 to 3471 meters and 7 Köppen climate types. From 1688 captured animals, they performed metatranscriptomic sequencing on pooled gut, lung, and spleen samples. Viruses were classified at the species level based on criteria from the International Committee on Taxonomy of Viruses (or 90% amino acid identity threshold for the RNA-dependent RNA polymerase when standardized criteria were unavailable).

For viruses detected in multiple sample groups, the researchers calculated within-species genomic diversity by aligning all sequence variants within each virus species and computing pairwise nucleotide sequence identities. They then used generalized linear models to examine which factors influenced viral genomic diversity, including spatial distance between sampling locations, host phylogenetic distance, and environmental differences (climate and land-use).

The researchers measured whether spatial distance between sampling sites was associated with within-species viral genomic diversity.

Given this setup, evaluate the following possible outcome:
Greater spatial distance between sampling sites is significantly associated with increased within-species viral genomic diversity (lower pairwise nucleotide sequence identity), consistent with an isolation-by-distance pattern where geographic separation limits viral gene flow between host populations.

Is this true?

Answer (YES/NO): YES